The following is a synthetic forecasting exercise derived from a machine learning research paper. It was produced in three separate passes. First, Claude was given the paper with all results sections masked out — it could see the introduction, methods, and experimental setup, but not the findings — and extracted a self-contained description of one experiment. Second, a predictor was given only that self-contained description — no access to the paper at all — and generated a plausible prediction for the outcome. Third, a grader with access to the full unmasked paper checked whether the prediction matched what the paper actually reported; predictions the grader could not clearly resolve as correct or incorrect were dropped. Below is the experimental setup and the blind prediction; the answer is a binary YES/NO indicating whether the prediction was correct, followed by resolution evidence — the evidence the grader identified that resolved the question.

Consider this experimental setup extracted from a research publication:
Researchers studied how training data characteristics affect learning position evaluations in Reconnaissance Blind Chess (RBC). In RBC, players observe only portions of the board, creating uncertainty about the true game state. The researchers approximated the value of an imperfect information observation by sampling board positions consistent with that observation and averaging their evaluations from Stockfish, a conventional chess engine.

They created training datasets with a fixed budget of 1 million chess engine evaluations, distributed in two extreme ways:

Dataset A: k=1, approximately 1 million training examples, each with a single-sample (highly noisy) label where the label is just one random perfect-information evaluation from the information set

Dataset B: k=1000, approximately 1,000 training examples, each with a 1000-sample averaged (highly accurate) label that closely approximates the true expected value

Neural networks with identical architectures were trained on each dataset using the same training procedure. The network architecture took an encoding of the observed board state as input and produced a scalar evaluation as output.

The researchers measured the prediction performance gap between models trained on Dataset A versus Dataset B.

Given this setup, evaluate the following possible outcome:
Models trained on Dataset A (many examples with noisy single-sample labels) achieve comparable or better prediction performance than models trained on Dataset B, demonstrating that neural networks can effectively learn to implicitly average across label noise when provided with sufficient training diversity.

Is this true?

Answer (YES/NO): NO